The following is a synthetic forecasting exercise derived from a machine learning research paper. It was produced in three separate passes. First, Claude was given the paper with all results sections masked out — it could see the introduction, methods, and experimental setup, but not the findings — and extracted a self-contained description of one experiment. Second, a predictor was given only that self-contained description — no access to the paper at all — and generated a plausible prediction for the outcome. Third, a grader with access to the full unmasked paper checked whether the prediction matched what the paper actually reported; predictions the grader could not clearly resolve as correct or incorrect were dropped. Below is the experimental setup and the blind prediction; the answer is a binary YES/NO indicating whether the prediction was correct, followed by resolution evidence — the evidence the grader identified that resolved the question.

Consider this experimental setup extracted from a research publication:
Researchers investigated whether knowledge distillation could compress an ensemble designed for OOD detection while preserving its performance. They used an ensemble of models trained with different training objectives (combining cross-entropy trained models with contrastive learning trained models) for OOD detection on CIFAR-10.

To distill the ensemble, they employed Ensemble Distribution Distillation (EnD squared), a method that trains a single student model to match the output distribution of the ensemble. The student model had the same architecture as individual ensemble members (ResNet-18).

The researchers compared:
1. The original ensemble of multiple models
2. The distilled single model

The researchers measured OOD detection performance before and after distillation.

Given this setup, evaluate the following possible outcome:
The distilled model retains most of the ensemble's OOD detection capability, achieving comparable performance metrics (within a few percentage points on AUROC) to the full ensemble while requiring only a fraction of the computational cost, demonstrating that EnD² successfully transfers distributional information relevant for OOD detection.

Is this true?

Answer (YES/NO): YES